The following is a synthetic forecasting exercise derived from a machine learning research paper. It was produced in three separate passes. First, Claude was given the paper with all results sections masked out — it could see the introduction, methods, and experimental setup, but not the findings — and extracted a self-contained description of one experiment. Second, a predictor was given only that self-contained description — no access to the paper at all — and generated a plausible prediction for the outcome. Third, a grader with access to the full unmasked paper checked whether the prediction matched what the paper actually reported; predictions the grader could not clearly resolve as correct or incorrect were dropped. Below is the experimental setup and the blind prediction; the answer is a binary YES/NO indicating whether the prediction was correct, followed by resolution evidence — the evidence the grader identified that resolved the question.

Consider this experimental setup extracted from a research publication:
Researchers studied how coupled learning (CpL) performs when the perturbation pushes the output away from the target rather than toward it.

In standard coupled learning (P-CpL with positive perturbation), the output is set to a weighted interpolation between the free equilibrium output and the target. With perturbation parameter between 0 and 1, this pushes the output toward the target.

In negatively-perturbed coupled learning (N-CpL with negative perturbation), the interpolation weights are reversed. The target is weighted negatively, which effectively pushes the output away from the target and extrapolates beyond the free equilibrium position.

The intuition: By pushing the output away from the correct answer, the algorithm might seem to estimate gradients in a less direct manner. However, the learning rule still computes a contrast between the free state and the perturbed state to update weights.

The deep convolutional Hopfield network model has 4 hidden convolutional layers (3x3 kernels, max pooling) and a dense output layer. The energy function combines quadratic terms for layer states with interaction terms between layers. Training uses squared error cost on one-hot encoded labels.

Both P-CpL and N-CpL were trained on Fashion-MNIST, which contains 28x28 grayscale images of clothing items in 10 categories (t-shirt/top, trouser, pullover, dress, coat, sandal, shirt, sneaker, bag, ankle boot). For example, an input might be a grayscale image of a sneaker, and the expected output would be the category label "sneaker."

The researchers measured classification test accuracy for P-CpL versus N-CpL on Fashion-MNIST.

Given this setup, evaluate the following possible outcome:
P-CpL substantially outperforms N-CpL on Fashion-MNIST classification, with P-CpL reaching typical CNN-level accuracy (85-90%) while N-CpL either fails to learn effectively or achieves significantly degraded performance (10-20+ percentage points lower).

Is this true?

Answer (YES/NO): NO